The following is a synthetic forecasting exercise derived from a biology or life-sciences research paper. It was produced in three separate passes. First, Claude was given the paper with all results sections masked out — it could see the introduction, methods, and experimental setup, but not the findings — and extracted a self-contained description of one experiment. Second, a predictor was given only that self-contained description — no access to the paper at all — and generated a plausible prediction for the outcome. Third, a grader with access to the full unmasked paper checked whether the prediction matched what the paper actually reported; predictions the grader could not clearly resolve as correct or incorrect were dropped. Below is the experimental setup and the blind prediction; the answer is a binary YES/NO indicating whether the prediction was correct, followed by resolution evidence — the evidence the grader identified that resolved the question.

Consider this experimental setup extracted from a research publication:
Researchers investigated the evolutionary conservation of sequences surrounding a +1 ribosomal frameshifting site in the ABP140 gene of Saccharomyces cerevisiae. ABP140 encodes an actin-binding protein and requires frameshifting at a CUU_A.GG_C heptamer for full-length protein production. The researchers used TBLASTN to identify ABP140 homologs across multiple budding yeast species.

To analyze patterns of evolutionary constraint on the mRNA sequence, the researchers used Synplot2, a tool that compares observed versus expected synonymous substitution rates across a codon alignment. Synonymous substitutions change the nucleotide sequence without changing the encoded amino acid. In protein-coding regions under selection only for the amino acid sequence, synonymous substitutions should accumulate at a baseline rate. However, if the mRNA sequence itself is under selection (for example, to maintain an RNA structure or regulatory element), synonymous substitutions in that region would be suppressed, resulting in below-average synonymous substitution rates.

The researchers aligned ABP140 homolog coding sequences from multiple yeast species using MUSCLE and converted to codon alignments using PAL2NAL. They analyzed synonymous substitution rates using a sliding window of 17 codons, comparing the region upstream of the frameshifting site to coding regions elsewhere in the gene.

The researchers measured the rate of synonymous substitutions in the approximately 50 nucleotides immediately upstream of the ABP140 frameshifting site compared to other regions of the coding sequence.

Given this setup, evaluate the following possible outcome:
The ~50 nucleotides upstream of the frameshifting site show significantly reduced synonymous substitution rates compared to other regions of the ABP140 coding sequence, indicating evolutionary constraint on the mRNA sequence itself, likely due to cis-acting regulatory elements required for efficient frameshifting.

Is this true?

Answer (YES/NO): YES